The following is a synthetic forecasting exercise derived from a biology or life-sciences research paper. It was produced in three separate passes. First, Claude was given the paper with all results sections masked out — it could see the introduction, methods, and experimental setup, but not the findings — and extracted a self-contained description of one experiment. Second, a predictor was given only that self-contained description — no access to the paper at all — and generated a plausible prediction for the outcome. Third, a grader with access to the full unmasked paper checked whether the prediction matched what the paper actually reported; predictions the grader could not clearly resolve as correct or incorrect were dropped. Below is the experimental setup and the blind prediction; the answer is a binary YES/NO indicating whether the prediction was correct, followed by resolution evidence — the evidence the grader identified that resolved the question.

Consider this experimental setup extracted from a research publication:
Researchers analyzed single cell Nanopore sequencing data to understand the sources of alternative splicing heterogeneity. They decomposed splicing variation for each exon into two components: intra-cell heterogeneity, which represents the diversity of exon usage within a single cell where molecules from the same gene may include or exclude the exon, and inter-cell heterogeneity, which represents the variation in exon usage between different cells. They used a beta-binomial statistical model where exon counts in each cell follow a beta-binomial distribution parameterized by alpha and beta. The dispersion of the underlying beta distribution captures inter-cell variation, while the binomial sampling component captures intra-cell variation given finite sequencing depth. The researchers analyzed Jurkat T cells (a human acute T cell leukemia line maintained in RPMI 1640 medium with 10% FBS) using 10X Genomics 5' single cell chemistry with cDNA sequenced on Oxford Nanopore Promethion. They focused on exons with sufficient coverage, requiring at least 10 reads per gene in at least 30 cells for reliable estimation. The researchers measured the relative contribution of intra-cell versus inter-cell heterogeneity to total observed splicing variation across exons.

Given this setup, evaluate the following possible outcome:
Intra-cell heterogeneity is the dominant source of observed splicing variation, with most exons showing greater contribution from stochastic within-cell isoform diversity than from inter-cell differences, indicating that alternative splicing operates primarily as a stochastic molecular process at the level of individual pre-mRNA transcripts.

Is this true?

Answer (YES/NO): YES